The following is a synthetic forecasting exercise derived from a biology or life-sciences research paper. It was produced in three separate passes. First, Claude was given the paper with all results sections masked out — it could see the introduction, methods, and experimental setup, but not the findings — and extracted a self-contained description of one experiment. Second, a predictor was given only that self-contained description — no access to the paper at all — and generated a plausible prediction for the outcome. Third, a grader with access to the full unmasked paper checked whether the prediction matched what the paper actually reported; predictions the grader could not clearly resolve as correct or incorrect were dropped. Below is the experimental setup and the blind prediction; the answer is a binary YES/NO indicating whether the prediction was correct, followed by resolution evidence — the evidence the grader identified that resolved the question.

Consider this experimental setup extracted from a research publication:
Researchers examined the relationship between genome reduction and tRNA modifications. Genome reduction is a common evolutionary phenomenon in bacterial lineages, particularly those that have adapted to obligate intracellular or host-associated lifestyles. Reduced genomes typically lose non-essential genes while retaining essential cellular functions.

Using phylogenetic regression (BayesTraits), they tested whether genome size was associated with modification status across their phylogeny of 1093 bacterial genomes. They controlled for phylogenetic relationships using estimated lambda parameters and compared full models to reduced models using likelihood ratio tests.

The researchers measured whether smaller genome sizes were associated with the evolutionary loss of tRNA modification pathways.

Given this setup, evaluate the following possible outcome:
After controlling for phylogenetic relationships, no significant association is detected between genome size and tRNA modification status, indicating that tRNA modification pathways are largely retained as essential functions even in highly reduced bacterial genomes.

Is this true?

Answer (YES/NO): NO